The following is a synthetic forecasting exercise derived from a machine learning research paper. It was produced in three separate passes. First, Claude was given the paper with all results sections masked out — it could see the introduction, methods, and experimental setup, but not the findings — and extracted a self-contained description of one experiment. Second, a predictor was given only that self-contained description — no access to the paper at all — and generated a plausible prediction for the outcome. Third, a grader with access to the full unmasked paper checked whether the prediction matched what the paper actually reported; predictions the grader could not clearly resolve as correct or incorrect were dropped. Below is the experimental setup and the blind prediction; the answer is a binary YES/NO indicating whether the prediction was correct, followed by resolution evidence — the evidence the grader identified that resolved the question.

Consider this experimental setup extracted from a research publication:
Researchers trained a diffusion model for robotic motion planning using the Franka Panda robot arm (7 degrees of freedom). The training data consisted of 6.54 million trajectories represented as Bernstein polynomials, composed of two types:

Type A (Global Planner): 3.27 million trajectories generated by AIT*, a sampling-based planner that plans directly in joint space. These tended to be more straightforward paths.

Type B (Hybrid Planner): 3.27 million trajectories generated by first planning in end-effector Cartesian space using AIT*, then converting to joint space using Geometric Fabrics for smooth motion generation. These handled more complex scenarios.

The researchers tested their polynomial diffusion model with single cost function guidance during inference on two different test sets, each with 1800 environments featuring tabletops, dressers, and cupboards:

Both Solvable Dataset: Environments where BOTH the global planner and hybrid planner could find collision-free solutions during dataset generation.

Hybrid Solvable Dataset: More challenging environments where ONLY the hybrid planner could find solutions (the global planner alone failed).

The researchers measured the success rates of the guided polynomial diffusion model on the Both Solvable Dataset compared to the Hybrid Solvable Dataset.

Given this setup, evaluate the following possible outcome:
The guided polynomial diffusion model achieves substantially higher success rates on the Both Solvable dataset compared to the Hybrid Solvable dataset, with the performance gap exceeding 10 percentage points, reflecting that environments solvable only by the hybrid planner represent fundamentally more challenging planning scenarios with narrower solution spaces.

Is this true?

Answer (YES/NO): NO